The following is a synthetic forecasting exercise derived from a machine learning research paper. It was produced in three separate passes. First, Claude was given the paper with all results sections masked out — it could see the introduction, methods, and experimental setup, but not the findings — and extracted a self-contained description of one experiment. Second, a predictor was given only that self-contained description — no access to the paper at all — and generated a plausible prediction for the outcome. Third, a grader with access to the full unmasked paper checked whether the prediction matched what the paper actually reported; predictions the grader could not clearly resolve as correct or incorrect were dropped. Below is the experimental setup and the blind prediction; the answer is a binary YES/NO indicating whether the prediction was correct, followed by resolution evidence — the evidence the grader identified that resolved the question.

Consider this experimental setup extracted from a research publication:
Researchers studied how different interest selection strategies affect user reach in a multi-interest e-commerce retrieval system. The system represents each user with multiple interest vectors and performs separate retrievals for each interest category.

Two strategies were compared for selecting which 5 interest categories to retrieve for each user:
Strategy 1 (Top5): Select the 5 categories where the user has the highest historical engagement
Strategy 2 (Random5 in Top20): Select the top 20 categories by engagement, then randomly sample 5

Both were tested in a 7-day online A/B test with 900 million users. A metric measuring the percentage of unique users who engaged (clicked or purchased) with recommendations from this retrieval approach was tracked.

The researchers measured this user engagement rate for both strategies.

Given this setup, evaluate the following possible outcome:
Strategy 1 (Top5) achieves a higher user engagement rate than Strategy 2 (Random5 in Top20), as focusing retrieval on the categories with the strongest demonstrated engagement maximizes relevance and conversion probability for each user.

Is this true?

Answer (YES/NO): NO